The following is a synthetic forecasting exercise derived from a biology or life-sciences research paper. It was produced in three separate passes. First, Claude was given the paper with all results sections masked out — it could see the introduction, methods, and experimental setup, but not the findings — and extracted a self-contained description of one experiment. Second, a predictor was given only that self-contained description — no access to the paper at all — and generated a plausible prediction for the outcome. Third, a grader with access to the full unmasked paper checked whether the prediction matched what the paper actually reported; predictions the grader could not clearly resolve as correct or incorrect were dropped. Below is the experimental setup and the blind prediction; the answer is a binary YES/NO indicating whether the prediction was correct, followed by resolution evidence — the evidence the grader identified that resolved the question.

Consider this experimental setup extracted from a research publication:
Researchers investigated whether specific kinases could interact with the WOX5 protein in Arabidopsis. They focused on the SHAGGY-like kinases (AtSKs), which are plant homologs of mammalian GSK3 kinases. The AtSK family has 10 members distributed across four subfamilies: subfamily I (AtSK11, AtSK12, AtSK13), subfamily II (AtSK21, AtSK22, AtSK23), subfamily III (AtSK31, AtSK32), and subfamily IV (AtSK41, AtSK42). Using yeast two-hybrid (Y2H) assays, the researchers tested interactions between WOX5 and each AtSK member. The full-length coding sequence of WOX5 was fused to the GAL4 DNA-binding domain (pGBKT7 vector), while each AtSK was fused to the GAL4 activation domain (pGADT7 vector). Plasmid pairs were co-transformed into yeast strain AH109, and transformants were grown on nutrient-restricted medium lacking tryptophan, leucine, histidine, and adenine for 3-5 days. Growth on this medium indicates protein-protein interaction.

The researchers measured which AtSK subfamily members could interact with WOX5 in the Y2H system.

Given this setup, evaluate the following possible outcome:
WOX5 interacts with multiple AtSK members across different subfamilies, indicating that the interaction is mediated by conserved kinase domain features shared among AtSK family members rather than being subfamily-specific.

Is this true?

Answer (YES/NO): NO